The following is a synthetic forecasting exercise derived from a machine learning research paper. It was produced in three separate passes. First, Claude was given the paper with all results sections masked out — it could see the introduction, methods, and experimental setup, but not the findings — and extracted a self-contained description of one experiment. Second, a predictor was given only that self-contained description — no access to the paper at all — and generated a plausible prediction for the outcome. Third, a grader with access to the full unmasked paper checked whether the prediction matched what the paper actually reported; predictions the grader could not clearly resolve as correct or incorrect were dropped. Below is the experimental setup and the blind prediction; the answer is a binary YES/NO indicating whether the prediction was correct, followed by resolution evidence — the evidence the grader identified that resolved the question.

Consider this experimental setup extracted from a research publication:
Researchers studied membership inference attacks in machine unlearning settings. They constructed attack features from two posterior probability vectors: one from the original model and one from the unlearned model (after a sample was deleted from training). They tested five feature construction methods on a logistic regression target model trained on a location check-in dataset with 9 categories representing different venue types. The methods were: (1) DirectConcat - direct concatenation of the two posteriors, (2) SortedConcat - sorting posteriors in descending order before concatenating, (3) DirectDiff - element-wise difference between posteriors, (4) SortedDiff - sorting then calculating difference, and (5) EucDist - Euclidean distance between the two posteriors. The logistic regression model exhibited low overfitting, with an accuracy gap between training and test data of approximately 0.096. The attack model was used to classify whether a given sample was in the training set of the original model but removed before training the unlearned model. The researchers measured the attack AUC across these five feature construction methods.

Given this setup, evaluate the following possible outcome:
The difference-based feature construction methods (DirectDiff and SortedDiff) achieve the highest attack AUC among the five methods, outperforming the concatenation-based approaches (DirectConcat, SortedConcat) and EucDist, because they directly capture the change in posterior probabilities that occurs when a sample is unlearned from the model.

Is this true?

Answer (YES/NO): NO